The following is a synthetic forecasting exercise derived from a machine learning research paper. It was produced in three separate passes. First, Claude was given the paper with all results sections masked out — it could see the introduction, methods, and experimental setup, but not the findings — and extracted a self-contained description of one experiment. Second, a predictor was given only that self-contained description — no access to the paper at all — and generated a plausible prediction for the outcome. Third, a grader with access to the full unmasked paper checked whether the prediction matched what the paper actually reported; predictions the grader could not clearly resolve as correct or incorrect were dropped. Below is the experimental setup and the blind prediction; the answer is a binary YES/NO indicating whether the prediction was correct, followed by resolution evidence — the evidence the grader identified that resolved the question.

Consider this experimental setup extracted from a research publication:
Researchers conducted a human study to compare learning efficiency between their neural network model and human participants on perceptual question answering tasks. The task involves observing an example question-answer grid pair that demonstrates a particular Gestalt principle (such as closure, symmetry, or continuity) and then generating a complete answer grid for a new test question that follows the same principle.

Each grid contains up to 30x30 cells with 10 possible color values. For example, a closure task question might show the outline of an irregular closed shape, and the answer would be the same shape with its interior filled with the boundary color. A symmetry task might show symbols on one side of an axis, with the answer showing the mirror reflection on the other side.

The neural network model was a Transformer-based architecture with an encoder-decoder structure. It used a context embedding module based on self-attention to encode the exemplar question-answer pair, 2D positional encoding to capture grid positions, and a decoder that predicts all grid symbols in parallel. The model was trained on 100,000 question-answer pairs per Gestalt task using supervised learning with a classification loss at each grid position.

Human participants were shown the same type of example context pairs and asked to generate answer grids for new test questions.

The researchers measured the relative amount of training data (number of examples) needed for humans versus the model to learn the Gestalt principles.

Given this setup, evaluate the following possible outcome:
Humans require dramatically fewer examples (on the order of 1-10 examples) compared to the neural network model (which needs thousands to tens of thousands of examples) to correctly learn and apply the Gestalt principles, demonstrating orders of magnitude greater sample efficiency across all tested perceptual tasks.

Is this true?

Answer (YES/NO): YES